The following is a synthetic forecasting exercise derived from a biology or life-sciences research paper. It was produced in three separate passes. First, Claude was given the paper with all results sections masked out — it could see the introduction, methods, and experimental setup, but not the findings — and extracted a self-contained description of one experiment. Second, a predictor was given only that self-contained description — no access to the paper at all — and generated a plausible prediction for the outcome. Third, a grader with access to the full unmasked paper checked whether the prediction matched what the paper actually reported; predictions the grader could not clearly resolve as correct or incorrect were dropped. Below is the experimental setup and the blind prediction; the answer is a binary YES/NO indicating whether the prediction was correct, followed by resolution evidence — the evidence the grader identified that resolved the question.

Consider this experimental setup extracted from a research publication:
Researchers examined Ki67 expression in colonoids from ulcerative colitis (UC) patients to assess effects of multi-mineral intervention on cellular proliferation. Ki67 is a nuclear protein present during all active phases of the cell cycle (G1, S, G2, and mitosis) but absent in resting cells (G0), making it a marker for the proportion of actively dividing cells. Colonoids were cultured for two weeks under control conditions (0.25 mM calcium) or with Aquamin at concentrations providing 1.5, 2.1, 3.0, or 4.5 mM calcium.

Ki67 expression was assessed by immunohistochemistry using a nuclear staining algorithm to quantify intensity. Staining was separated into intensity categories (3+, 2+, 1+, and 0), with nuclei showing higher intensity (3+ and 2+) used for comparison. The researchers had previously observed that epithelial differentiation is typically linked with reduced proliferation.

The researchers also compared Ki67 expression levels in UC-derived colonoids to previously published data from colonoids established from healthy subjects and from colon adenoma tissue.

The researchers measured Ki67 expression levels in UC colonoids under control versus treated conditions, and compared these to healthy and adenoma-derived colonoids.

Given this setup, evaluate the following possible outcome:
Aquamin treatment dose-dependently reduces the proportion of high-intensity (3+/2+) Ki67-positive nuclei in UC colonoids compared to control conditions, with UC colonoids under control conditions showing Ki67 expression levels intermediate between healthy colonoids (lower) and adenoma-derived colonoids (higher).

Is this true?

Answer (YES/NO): NO